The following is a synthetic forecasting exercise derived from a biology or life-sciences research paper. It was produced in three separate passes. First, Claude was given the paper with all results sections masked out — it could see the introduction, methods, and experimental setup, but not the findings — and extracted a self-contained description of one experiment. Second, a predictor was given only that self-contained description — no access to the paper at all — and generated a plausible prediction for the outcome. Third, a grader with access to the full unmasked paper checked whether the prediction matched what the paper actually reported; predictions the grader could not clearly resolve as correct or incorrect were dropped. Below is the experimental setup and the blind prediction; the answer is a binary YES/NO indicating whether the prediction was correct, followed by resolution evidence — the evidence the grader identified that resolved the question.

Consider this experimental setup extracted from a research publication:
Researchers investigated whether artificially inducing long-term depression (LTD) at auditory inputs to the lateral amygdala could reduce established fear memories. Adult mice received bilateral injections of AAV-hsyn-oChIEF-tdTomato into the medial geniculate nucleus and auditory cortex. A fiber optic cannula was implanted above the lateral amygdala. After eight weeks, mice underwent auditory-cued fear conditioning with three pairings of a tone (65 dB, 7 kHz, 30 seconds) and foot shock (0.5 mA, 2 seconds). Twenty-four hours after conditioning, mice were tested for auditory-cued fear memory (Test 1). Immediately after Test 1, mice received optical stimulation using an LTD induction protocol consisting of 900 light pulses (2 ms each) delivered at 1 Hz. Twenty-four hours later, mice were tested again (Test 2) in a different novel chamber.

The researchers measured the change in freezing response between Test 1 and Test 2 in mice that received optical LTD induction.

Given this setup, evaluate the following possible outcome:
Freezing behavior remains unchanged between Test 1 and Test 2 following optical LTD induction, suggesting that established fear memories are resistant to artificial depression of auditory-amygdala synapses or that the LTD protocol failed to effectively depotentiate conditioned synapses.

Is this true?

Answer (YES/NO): NO